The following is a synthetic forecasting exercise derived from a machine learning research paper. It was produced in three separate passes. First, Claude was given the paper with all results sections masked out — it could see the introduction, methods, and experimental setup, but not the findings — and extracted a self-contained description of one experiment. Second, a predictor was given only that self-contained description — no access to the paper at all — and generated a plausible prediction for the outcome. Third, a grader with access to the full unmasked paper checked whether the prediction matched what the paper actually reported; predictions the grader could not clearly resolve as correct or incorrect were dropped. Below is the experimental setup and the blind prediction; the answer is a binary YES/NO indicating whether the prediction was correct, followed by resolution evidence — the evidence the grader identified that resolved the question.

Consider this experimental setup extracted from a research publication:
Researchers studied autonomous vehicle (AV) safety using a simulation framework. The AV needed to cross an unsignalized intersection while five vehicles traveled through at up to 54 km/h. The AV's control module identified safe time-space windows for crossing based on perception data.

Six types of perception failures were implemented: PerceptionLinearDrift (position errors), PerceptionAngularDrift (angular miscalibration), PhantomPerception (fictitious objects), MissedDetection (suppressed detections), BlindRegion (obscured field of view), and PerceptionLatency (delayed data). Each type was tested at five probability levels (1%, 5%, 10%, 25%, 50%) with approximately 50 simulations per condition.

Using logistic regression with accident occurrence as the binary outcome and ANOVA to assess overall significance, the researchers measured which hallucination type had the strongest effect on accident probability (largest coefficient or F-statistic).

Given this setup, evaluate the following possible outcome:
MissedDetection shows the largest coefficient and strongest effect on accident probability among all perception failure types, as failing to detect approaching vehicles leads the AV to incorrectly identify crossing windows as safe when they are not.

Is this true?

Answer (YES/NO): YES